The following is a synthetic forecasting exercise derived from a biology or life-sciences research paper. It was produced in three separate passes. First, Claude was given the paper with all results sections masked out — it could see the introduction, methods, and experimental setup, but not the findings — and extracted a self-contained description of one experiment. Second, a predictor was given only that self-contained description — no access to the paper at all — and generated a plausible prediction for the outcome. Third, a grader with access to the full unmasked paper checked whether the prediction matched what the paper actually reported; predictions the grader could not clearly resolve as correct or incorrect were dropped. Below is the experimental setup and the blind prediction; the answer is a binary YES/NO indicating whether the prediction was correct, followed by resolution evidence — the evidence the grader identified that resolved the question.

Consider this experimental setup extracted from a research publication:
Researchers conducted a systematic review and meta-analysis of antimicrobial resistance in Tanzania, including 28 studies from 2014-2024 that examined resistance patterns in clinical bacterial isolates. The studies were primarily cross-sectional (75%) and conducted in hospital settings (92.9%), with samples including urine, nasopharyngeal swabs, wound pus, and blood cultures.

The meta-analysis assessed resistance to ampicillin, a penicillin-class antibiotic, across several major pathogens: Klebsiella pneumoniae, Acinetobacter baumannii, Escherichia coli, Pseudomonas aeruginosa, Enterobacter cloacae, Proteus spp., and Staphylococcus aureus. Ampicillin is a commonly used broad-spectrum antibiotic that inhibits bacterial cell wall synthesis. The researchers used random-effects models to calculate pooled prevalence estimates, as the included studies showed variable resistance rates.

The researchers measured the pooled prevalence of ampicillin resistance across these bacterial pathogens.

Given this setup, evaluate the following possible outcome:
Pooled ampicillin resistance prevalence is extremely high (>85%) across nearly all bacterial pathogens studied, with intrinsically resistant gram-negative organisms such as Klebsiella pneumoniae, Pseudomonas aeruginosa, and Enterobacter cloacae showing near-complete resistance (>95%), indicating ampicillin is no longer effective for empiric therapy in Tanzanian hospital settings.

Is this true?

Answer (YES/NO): NO